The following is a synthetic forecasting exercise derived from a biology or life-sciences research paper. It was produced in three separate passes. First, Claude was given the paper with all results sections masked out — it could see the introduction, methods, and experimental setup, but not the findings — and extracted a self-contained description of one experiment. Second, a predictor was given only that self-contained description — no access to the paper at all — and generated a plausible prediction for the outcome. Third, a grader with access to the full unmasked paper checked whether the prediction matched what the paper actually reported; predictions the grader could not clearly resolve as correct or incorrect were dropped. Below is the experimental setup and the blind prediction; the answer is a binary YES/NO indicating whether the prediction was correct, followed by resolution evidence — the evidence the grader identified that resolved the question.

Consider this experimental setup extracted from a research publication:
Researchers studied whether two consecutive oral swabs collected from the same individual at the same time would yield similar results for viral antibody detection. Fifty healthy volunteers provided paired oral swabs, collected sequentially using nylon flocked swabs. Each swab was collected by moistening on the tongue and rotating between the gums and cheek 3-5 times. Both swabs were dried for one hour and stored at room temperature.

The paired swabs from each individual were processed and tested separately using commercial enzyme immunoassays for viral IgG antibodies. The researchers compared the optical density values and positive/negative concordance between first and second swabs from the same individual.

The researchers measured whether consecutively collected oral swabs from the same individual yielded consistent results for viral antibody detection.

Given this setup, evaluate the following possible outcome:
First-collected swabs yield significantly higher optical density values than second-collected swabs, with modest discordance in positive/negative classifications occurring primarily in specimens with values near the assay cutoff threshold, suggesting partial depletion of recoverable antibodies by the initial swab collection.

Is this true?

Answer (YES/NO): NO